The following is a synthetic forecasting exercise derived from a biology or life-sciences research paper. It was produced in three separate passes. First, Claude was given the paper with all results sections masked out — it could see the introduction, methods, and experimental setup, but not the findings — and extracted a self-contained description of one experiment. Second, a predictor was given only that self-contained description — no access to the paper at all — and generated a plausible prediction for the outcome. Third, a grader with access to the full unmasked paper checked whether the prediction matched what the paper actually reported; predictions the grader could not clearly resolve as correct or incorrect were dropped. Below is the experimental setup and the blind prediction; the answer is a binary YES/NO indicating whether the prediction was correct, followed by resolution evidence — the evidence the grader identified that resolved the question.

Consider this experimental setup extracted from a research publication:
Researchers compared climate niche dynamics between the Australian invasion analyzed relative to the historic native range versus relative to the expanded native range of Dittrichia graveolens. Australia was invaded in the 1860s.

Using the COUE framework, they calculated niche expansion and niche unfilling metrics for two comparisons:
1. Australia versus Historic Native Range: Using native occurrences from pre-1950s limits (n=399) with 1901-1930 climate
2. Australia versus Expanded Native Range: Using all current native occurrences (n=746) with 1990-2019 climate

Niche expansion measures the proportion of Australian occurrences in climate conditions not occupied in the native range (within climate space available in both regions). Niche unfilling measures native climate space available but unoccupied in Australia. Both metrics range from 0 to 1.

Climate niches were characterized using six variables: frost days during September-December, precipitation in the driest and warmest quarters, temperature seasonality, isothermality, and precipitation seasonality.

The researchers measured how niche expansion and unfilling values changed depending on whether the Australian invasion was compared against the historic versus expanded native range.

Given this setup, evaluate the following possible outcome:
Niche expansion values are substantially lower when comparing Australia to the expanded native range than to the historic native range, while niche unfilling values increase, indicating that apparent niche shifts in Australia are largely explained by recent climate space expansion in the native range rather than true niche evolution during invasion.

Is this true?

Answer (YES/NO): NO